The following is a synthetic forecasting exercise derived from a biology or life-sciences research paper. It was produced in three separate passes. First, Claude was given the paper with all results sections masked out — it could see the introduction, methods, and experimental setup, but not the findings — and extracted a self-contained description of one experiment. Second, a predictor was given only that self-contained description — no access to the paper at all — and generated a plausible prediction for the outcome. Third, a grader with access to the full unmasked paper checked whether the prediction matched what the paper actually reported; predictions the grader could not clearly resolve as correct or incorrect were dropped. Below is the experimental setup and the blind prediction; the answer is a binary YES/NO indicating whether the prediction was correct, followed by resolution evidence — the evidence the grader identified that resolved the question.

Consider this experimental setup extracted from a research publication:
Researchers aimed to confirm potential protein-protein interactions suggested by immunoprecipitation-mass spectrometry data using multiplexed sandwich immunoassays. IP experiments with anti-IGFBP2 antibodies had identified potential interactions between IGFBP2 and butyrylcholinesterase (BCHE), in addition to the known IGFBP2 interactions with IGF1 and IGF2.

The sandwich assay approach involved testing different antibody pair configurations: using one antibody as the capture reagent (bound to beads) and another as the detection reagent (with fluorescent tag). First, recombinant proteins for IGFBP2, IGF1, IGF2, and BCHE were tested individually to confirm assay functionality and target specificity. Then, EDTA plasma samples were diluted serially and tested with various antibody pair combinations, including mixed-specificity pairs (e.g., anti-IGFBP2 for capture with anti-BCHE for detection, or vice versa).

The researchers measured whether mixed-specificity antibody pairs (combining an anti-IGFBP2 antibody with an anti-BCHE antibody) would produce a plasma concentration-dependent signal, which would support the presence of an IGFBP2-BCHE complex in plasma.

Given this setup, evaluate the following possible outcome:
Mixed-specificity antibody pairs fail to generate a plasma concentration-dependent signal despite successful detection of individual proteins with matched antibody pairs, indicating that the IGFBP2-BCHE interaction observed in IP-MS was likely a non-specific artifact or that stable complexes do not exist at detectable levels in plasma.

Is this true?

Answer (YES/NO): NO